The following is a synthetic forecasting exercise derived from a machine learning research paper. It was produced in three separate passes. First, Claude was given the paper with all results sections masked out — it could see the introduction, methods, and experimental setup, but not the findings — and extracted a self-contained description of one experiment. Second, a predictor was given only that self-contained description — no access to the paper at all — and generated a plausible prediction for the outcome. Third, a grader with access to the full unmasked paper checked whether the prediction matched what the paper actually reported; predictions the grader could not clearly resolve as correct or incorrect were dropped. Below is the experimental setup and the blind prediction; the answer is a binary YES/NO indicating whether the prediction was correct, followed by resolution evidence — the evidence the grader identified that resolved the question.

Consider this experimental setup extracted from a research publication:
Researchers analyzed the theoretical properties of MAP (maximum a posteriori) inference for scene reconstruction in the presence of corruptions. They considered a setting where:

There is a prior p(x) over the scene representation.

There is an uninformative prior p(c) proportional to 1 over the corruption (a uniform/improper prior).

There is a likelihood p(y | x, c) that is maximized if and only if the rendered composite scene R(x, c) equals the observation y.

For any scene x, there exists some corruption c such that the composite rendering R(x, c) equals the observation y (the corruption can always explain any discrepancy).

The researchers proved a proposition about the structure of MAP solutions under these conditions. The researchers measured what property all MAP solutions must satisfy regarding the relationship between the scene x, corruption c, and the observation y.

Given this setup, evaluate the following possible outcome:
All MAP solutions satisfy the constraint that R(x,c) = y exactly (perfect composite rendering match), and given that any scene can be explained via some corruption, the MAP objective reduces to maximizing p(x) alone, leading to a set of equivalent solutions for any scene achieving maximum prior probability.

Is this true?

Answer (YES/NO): YES